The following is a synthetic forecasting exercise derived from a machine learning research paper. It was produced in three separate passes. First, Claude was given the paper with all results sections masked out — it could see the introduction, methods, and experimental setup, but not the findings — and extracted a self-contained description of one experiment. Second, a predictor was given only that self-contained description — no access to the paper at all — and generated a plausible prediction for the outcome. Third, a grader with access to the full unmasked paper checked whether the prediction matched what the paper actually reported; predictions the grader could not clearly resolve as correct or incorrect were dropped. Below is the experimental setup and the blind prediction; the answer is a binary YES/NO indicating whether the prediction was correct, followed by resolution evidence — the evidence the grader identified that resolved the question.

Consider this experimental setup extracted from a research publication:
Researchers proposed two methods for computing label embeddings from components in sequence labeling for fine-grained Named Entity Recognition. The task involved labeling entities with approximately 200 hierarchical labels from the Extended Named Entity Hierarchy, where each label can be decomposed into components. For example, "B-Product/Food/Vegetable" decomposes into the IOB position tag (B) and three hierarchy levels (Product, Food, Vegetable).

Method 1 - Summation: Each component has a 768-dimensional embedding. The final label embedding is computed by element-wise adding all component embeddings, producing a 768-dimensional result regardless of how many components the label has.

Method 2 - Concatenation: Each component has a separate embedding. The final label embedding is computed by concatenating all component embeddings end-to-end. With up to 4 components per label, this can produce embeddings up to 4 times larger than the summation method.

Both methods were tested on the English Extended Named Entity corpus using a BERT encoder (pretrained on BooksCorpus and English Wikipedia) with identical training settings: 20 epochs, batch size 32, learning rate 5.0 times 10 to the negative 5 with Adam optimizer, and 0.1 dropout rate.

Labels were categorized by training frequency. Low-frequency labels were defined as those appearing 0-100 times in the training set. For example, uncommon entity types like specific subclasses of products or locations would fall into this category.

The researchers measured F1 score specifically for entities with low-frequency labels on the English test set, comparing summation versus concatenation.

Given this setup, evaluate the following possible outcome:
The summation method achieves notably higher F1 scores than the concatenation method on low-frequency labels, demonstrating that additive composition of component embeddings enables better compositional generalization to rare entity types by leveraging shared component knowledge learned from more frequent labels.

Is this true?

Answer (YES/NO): YES